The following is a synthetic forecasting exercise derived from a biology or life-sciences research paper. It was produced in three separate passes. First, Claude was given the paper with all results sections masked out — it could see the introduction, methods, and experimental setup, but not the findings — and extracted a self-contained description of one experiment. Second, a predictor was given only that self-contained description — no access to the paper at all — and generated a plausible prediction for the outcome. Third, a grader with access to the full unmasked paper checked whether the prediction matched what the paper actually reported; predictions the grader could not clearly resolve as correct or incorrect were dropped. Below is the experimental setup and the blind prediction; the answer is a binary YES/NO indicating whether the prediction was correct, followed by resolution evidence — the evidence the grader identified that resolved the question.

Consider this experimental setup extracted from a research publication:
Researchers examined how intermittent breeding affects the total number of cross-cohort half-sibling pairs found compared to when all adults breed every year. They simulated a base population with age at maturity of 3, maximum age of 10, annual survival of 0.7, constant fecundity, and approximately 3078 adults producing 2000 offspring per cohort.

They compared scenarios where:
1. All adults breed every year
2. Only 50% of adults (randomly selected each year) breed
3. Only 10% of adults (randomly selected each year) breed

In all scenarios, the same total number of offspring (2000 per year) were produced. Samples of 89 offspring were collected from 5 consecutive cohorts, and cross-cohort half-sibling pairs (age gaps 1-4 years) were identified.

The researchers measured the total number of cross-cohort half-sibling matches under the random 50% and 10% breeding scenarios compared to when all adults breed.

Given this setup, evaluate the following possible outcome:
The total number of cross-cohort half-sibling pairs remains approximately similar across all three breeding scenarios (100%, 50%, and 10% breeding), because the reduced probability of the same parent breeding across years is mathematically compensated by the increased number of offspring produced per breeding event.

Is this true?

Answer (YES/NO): YES